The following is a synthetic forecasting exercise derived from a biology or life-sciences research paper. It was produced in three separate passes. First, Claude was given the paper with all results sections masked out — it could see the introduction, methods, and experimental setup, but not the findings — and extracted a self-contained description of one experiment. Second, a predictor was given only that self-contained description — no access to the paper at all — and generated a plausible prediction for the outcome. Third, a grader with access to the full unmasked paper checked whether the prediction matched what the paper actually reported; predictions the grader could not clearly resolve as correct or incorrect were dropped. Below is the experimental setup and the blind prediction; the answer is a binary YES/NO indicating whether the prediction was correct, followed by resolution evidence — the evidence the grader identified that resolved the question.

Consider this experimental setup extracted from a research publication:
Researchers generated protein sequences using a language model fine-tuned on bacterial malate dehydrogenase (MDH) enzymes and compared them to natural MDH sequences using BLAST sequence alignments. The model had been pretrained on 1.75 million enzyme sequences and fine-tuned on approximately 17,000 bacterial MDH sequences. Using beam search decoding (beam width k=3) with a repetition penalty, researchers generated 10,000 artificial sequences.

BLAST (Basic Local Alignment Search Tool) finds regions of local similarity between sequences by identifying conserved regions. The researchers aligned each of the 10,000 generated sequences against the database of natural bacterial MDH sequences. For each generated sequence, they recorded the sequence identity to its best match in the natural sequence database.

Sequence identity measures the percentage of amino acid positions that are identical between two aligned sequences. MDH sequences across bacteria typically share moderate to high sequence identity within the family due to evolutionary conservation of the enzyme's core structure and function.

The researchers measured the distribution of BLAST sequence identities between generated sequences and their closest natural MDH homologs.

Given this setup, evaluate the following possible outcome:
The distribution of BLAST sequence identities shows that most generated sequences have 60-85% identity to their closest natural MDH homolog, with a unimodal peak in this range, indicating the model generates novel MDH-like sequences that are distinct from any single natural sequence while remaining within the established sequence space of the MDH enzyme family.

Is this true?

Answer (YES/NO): NO